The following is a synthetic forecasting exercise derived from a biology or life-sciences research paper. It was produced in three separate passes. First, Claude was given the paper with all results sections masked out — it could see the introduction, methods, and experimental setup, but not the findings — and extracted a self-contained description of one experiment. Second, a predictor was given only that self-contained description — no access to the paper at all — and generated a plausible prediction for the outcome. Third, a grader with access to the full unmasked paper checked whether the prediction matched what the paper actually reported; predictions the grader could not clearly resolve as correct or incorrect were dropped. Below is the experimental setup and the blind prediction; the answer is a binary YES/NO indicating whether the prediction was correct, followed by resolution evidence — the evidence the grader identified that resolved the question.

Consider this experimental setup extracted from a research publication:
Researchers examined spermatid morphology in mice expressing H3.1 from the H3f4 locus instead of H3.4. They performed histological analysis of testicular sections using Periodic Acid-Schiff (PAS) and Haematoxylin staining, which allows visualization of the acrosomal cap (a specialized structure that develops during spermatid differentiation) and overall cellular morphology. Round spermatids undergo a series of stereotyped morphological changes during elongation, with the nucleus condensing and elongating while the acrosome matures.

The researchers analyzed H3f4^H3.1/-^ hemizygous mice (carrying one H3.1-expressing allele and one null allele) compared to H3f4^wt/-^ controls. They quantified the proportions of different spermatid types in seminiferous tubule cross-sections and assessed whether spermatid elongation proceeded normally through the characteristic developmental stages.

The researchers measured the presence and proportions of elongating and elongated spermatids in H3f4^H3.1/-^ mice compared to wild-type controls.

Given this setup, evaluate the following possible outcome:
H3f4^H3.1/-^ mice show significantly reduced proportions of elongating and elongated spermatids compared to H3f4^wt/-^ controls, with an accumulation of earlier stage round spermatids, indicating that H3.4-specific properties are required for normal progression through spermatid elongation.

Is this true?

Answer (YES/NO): NO